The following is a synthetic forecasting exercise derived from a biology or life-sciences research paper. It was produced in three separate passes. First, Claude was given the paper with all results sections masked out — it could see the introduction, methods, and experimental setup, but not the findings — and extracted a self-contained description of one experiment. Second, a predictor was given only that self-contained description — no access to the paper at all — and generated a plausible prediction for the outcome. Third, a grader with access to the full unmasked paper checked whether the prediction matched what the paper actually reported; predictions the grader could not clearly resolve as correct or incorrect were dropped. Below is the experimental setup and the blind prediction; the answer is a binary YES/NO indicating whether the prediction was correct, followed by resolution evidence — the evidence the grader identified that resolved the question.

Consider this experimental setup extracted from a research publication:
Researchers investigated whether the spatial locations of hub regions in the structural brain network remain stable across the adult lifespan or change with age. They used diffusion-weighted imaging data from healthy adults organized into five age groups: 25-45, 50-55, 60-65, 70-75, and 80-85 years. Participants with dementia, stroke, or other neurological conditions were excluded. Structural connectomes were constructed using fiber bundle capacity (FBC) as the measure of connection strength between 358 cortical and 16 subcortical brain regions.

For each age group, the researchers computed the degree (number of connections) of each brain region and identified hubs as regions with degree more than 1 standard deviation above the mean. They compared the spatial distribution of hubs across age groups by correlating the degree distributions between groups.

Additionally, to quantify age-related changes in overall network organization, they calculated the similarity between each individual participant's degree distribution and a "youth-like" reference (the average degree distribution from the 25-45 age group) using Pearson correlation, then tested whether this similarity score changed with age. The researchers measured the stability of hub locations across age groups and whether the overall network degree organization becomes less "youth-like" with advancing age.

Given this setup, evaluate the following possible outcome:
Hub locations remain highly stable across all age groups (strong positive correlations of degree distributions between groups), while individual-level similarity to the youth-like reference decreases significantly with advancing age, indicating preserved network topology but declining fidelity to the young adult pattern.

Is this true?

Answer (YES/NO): YES